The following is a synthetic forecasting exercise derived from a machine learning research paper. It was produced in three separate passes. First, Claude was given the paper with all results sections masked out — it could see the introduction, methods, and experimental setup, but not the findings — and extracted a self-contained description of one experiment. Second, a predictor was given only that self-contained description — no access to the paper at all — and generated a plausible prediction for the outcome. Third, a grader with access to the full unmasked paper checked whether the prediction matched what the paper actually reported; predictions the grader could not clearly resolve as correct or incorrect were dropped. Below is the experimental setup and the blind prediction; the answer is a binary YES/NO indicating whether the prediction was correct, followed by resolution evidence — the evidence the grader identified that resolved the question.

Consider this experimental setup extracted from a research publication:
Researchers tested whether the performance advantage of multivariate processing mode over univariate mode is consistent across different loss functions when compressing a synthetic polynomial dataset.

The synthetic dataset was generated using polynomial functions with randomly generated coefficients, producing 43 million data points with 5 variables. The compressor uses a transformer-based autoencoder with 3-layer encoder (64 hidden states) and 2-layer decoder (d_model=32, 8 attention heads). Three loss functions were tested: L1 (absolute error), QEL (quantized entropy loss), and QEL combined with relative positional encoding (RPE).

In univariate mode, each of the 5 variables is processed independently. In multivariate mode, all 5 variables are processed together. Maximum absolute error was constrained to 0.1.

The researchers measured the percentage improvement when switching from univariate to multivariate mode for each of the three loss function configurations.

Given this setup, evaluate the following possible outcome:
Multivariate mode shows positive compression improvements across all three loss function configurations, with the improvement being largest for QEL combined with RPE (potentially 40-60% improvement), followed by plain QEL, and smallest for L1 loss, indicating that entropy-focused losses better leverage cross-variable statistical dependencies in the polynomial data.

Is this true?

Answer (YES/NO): NO